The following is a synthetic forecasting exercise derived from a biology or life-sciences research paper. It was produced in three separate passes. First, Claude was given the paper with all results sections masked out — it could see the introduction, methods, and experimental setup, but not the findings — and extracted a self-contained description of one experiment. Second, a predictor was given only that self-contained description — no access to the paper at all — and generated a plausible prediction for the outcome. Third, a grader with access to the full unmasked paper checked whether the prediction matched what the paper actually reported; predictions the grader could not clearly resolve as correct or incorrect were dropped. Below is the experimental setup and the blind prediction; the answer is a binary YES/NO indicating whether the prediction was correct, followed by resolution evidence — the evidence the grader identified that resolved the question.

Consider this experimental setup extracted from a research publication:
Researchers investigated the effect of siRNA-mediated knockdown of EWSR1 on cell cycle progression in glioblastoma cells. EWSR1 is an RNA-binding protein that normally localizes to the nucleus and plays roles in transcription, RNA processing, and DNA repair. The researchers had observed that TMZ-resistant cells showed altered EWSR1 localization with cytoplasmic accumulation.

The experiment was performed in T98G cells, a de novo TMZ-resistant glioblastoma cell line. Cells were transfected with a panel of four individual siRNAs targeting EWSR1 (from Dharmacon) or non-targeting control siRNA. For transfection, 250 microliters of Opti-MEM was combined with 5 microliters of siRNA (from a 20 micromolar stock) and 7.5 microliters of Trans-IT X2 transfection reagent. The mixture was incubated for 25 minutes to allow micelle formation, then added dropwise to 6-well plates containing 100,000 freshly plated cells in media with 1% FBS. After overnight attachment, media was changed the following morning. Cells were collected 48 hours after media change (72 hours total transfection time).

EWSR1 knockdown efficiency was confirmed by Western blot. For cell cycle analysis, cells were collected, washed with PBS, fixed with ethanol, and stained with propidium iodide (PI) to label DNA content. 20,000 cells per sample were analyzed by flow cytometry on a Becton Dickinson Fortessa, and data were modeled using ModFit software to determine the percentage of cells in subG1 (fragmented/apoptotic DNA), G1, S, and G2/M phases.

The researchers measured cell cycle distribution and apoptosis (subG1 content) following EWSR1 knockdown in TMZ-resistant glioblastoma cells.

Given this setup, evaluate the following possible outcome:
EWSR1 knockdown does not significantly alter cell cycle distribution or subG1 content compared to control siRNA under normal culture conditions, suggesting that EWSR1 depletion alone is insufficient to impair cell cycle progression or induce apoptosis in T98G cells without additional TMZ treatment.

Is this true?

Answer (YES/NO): YES